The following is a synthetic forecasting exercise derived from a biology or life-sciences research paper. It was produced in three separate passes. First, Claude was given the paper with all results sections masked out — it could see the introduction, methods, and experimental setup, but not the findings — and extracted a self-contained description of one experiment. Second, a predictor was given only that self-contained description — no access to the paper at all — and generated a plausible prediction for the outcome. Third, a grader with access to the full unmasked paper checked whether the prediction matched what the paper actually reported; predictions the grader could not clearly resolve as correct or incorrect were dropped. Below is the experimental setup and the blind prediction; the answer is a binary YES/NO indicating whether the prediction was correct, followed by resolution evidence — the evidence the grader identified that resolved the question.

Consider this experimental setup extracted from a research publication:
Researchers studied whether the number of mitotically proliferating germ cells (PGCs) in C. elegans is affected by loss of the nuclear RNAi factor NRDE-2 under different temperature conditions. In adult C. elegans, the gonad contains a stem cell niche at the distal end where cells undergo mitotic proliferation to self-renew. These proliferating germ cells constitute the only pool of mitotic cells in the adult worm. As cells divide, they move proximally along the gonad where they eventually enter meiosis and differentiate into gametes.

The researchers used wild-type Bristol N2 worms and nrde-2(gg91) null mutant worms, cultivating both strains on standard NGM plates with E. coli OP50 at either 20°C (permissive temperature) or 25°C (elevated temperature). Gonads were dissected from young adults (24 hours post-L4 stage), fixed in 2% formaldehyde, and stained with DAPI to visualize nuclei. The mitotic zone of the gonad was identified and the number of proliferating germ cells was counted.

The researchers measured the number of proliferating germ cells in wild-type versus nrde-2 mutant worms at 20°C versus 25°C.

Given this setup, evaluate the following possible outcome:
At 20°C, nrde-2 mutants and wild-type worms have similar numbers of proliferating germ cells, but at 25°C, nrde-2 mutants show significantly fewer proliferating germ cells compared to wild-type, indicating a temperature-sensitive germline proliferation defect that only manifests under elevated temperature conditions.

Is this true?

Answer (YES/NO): NO